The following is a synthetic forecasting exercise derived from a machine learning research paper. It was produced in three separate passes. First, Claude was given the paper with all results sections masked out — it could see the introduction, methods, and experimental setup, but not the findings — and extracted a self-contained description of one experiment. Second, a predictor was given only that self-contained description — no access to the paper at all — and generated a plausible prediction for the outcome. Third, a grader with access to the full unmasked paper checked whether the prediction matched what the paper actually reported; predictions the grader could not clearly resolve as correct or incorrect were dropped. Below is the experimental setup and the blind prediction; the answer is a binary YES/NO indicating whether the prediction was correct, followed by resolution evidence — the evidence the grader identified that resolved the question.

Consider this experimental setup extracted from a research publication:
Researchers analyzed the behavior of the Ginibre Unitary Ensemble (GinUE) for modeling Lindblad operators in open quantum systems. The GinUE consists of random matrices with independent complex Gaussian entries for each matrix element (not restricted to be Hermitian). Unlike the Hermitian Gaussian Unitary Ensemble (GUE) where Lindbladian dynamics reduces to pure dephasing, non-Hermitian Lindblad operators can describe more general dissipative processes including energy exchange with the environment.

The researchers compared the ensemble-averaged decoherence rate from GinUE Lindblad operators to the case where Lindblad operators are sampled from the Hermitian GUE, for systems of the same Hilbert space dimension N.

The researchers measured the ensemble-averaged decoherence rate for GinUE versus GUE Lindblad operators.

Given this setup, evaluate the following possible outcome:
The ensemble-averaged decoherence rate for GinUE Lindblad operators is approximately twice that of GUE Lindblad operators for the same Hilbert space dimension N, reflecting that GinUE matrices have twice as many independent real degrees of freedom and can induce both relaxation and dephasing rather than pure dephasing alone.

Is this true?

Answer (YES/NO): NO